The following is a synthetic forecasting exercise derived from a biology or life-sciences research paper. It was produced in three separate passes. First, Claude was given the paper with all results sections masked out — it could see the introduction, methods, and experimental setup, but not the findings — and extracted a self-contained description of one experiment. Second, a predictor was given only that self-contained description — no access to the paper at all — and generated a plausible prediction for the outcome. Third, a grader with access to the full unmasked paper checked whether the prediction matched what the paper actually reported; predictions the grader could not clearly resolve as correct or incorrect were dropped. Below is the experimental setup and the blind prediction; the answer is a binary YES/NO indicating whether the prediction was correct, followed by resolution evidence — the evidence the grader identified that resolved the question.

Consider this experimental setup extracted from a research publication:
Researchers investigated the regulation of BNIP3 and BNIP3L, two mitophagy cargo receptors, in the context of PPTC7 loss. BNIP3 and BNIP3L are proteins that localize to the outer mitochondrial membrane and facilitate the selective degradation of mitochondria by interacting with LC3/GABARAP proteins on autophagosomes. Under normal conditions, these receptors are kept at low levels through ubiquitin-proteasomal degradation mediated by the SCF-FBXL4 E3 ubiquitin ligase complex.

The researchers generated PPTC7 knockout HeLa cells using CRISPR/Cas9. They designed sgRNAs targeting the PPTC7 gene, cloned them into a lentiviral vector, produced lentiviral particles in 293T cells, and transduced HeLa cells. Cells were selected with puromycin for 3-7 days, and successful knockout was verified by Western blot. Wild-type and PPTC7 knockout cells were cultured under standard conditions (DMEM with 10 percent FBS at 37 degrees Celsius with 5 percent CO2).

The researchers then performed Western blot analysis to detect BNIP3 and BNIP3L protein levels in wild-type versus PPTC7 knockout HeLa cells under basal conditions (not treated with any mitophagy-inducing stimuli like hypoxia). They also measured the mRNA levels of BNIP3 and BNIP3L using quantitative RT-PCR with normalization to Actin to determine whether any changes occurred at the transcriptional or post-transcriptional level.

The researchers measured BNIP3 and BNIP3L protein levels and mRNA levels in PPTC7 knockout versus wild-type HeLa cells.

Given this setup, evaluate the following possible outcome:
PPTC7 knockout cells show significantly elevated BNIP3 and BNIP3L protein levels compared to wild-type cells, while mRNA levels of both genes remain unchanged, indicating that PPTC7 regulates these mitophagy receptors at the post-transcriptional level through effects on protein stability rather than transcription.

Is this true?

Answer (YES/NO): NO